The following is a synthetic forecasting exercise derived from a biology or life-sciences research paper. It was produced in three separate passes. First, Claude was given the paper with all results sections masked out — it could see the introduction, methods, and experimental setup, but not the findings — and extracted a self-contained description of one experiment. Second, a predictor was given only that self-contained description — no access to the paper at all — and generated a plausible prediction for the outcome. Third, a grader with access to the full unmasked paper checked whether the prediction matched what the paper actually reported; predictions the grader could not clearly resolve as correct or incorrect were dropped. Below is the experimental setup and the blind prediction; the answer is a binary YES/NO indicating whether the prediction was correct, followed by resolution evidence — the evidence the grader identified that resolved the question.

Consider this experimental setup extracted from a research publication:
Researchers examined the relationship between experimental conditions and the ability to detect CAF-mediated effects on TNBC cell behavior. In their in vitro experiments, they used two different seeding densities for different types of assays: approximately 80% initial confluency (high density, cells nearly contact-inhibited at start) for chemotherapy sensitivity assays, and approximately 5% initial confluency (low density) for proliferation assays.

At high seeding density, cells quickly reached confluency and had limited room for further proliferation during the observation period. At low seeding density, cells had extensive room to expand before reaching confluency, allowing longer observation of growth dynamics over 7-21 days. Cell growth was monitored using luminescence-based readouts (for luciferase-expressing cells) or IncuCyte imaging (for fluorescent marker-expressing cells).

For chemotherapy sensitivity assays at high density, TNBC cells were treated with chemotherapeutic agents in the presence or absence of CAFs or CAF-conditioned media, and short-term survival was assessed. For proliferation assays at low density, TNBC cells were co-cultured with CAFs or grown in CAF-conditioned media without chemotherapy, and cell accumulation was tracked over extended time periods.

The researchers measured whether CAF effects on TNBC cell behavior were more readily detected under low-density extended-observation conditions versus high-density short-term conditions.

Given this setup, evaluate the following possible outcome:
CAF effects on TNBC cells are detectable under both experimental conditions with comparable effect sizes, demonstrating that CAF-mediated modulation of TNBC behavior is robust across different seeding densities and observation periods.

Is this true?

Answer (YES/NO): NO